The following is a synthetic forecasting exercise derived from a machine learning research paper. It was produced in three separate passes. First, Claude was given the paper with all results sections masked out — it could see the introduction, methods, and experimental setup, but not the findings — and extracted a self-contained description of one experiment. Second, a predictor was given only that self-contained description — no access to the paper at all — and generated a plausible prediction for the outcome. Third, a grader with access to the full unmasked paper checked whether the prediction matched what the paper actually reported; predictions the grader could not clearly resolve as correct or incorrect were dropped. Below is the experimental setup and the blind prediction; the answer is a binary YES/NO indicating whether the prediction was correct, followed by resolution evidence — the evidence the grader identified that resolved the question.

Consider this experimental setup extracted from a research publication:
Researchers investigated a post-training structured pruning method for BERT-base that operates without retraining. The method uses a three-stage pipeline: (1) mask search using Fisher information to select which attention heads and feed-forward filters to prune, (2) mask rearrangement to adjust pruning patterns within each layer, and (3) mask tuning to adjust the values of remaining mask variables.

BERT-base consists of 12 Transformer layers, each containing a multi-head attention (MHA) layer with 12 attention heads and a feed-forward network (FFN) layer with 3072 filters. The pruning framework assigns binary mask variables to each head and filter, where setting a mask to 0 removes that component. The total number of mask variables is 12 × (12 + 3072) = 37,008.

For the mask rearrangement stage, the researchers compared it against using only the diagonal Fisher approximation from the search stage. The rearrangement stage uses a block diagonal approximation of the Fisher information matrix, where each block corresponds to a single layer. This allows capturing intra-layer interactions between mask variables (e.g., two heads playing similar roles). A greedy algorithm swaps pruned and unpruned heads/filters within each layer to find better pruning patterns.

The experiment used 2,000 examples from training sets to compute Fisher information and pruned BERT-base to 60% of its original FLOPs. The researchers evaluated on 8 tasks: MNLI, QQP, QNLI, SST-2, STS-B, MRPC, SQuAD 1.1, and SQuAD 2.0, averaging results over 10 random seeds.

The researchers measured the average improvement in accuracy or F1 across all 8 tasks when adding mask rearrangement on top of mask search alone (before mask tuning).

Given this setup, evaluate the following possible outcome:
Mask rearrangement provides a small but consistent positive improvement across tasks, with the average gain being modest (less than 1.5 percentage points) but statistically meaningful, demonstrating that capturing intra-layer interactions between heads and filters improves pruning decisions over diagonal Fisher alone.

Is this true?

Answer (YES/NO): NO